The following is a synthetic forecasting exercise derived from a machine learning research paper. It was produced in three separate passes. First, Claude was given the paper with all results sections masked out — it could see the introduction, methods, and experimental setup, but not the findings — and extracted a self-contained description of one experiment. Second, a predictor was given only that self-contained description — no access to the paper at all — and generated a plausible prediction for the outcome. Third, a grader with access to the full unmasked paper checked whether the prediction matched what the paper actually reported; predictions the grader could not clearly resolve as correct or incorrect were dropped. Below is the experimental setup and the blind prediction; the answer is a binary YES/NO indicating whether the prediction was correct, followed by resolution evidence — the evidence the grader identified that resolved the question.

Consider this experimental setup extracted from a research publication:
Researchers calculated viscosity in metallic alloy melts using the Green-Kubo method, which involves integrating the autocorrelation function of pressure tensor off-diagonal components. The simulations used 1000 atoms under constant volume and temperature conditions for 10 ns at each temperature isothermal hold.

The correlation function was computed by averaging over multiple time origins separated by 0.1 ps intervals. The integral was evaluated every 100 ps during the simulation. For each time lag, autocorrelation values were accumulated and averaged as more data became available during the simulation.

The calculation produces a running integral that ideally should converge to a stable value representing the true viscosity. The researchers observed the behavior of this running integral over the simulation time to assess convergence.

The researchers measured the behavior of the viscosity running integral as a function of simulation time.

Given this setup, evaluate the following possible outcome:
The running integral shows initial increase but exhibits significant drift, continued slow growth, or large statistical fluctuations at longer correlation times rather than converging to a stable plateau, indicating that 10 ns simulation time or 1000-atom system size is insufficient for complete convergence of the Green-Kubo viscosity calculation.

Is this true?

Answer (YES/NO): NO